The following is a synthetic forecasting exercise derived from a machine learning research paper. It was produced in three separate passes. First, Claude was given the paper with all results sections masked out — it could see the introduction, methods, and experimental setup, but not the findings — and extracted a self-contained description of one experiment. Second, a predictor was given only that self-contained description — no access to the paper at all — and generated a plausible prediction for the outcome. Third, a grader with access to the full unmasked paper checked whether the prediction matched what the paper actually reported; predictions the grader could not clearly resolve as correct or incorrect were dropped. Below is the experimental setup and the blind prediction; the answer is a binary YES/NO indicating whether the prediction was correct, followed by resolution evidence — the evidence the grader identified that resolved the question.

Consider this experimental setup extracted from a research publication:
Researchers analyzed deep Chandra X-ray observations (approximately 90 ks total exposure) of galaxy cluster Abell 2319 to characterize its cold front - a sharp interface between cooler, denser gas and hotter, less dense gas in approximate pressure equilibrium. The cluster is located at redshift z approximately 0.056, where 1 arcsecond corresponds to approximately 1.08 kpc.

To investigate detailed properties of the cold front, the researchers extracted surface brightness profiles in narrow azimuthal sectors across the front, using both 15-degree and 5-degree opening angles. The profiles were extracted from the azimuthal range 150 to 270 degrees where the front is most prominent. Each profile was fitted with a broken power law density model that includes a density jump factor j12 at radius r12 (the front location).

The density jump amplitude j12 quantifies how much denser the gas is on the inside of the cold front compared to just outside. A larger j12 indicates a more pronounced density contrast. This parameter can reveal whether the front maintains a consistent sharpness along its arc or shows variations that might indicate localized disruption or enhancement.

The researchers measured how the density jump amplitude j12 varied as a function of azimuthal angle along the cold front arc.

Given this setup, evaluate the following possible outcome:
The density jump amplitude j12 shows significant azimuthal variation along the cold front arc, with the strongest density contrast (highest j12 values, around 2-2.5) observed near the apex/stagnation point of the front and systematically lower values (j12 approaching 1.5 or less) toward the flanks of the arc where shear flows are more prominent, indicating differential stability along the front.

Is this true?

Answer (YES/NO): NO